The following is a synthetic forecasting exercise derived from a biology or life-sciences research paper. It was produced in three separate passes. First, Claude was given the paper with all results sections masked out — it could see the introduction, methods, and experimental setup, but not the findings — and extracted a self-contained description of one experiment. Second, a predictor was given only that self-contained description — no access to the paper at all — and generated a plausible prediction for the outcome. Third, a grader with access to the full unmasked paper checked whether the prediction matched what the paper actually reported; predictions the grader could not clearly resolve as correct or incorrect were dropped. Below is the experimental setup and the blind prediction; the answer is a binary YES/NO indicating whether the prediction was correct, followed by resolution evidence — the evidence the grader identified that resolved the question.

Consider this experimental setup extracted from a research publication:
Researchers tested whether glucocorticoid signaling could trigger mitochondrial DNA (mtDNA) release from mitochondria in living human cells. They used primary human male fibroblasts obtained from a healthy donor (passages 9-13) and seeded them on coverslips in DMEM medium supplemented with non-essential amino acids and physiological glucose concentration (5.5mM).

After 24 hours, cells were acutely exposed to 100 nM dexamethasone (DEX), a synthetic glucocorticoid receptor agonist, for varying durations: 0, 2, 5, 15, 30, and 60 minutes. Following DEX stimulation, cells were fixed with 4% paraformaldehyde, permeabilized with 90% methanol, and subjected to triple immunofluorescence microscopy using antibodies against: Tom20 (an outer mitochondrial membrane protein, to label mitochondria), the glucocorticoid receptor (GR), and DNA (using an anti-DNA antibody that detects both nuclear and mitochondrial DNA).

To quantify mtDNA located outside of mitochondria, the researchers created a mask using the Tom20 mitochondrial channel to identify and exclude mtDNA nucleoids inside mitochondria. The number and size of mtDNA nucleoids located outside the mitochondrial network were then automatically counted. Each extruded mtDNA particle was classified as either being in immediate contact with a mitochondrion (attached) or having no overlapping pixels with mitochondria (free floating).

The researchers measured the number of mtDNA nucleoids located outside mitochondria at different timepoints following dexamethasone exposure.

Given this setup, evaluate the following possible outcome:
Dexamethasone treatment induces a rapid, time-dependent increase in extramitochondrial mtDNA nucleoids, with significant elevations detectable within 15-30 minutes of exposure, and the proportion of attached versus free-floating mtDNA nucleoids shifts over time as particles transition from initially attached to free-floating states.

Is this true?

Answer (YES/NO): YES